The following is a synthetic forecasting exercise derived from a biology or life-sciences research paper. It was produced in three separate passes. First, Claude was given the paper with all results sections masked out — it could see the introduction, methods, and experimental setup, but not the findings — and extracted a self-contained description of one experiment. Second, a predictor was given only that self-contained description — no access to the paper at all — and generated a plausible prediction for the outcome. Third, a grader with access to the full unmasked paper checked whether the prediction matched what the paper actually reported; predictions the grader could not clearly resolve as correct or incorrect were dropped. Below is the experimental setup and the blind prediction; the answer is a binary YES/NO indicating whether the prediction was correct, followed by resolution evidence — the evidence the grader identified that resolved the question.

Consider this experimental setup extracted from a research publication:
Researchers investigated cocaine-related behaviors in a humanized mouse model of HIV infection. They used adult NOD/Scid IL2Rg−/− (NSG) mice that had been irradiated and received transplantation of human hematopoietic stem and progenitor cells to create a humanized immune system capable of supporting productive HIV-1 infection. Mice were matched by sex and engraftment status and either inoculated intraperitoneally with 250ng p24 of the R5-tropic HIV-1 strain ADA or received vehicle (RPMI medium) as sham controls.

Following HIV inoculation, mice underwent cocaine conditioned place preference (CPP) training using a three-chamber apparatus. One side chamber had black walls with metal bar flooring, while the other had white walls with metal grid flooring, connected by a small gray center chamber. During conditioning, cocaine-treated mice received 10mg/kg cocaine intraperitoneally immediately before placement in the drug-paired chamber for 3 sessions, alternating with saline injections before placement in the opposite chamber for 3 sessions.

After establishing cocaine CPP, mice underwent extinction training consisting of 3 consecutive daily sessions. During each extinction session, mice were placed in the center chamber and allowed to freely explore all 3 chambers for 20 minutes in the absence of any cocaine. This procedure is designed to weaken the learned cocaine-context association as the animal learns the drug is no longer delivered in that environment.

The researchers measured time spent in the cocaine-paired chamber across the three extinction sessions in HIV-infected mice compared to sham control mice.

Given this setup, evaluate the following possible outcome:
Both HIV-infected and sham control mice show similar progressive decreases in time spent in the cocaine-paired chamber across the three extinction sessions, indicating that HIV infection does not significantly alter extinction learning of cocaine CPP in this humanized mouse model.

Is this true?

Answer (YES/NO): NO